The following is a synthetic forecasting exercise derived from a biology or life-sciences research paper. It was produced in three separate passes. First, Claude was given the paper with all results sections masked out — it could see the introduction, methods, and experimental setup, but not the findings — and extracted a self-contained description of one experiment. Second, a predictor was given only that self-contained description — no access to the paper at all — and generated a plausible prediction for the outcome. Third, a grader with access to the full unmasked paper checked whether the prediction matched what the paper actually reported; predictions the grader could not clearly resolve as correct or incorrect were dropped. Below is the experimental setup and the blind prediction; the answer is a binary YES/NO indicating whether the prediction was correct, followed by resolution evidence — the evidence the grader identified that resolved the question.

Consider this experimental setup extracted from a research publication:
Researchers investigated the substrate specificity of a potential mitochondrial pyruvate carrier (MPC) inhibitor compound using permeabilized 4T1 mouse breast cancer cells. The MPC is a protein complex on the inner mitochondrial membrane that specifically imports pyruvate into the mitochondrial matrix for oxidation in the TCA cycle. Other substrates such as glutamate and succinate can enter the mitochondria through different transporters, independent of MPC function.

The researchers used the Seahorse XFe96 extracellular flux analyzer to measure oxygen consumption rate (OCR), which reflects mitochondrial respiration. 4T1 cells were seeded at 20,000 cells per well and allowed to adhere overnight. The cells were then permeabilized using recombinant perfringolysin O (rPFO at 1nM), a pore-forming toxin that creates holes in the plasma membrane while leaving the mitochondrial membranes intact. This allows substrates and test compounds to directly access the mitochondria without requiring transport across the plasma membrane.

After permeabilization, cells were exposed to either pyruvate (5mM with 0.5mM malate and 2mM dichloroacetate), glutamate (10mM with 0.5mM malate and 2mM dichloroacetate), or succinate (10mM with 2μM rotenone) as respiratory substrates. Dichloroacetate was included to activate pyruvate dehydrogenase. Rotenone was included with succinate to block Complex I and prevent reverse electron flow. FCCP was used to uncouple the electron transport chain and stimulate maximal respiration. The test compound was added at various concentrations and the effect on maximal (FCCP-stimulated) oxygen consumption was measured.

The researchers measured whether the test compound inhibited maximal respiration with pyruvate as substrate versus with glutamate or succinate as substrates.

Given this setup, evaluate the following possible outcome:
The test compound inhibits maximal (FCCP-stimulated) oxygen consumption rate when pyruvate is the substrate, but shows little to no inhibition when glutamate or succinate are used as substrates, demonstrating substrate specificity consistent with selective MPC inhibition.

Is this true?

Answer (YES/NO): YES